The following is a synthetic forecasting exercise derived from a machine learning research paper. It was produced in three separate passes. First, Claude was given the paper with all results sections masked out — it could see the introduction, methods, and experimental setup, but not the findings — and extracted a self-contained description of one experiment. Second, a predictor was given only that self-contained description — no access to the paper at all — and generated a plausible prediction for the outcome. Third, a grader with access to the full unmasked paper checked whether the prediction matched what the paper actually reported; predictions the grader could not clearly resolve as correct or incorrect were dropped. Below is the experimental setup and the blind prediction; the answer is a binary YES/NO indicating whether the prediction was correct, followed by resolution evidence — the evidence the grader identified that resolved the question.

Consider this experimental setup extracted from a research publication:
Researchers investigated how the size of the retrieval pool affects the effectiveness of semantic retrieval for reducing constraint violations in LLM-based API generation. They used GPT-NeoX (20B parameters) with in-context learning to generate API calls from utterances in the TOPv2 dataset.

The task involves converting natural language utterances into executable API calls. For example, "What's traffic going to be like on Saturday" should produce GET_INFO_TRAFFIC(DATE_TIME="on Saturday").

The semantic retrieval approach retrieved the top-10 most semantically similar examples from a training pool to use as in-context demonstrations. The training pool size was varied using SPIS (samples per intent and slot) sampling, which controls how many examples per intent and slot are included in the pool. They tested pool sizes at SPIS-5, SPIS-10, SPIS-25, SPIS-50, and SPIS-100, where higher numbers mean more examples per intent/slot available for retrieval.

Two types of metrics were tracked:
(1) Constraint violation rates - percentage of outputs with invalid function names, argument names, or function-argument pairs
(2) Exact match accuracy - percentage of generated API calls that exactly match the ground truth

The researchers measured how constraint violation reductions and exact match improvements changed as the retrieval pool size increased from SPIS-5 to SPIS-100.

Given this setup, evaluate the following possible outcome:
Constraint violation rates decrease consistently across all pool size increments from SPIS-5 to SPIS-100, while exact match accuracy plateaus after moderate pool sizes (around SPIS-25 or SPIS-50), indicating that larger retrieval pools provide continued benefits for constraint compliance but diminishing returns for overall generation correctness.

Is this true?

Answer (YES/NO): NO